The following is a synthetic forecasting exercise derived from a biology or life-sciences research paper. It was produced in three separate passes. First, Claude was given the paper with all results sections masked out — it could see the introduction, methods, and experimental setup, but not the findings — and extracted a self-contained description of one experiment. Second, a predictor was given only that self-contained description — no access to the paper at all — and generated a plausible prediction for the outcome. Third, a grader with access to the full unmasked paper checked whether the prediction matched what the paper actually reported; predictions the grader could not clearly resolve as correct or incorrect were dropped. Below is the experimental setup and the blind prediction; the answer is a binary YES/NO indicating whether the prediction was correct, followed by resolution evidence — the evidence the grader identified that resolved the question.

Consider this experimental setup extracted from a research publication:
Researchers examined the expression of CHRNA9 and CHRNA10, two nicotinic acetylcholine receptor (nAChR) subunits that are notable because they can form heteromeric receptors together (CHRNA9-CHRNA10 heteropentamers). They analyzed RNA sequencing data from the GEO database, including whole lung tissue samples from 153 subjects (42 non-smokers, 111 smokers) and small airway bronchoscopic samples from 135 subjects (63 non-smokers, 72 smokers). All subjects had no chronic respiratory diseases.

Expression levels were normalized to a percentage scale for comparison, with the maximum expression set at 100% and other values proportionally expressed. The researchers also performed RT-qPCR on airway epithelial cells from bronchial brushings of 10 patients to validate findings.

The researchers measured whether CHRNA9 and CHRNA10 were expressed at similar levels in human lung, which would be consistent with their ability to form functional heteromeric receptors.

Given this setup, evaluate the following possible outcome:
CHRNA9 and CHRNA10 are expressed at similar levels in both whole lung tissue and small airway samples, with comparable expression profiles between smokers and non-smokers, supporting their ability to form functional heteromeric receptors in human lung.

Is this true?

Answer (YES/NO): NO